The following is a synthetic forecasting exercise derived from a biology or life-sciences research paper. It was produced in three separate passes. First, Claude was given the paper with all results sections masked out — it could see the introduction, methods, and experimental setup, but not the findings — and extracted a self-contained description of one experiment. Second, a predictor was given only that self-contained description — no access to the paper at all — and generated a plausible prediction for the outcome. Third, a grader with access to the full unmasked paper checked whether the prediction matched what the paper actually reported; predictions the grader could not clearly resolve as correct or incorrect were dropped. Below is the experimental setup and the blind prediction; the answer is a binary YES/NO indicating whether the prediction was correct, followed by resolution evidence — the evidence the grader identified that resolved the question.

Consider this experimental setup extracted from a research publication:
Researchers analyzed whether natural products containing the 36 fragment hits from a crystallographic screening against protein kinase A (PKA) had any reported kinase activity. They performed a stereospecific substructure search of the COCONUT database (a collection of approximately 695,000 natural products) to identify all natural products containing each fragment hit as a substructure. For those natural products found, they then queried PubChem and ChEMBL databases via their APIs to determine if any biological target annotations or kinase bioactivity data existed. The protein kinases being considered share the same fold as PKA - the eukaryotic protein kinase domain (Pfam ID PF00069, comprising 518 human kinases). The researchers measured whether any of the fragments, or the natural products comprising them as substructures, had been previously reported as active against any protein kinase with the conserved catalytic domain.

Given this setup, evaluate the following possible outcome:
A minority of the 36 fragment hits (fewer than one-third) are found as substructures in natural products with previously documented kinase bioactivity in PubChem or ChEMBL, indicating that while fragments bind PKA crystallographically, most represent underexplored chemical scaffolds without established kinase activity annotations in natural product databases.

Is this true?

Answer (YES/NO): NO